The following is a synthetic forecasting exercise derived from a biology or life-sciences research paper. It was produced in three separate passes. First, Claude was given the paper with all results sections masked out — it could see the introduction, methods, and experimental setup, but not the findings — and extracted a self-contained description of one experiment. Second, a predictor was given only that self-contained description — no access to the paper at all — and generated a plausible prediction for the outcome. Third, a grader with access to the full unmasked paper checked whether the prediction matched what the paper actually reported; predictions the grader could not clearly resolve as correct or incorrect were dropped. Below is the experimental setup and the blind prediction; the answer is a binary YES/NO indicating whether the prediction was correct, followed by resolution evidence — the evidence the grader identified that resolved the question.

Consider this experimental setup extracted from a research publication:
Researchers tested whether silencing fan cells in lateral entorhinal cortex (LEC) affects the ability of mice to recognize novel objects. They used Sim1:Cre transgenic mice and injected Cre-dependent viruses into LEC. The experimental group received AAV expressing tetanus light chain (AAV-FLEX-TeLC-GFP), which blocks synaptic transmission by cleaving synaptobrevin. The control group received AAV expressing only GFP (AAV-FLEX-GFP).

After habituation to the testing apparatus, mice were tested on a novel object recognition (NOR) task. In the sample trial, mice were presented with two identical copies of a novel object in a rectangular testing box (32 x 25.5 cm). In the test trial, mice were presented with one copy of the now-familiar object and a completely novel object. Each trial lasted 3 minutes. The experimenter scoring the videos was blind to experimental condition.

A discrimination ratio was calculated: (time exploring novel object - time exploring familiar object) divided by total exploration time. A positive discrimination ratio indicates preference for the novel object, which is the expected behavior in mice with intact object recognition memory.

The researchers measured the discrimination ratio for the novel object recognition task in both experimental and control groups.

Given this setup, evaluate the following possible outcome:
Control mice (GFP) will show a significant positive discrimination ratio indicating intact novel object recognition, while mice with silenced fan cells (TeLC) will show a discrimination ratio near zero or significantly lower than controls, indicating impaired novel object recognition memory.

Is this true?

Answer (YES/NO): NO